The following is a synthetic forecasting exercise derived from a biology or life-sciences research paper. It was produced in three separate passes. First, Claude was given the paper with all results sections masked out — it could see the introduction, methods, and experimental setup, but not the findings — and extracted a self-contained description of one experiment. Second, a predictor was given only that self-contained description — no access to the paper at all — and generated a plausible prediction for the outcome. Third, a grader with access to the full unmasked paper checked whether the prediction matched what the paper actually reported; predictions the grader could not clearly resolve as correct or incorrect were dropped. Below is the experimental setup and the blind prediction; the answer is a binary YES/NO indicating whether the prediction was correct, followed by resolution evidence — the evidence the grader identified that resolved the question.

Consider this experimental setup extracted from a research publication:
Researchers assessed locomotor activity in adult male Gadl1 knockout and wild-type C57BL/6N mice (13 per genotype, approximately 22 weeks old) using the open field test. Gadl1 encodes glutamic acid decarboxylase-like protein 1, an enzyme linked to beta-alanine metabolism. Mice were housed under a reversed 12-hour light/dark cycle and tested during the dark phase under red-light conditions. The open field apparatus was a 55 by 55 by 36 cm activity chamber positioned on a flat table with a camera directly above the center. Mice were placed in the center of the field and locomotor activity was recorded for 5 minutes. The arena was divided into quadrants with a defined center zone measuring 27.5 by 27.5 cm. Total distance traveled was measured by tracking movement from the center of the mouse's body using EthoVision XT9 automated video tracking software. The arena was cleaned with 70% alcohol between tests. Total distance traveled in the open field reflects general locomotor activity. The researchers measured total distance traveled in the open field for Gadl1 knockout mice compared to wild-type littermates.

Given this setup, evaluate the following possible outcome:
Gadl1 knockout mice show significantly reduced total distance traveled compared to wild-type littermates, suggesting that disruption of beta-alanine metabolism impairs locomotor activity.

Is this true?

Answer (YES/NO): NO